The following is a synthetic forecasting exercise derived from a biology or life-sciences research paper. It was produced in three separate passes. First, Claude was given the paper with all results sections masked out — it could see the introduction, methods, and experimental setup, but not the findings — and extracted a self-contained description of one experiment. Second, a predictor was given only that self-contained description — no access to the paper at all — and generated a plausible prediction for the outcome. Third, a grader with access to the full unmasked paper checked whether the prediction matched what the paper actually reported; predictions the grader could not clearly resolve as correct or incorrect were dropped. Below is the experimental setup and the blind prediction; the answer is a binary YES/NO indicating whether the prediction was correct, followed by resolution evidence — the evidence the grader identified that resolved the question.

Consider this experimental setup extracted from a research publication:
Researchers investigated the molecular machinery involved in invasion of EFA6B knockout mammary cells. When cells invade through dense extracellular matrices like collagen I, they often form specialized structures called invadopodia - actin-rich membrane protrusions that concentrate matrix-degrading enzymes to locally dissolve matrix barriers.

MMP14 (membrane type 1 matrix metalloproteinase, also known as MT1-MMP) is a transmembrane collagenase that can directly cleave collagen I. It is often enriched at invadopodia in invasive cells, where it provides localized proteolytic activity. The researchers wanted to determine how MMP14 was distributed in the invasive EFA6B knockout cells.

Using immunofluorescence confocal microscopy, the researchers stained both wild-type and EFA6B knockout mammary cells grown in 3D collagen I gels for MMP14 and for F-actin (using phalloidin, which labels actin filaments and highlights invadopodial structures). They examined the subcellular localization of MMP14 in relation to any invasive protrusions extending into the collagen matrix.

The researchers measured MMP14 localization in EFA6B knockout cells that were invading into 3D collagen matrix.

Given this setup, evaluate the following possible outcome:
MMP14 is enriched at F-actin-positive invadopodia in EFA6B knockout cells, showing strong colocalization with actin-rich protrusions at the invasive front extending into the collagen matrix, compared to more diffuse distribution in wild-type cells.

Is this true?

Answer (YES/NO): YES